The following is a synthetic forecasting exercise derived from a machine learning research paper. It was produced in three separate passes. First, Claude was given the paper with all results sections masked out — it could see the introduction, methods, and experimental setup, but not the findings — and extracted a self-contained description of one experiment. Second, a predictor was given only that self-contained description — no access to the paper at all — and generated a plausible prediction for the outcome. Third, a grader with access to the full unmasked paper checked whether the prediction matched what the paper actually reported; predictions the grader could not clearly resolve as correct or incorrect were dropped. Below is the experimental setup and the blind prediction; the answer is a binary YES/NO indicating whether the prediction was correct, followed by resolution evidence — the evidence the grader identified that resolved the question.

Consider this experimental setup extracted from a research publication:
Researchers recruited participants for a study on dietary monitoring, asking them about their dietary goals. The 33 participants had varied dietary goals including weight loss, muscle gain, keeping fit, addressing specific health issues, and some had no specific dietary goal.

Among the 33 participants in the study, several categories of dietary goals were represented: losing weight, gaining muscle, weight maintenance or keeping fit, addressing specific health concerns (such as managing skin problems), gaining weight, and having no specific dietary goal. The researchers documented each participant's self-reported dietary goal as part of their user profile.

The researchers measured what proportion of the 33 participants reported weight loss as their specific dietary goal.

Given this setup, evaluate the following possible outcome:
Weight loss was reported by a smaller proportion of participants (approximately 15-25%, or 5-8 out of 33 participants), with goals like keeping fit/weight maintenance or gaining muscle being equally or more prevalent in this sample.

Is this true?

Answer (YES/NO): NO